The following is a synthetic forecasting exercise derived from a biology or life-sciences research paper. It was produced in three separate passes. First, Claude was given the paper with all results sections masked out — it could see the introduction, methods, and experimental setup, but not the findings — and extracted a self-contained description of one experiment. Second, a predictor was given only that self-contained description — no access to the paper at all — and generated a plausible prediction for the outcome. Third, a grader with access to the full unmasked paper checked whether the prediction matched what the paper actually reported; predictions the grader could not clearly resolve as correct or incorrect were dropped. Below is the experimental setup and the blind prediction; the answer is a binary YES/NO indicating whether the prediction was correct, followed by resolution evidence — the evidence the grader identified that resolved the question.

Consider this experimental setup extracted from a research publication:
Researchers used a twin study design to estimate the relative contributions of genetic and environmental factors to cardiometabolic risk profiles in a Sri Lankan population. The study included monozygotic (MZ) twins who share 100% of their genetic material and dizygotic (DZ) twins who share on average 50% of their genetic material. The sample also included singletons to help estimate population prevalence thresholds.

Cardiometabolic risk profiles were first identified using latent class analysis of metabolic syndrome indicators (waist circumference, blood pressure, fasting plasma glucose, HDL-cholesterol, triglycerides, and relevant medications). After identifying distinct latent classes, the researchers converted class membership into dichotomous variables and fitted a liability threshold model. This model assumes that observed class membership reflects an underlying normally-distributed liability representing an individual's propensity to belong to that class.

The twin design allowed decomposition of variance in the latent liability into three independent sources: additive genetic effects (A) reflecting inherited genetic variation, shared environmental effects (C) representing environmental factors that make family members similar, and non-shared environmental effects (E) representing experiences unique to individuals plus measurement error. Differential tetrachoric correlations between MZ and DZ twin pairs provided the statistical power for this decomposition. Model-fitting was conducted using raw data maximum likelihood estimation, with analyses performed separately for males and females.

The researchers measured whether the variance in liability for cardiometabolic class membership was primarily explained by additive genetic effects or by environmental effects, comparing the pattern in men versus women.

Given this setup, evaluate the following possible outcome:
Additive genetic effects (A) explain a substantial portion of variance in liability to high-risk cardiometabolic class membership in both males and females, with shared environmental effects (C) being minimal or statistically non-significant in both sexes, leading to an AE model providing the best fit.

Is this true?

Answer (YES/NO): NO